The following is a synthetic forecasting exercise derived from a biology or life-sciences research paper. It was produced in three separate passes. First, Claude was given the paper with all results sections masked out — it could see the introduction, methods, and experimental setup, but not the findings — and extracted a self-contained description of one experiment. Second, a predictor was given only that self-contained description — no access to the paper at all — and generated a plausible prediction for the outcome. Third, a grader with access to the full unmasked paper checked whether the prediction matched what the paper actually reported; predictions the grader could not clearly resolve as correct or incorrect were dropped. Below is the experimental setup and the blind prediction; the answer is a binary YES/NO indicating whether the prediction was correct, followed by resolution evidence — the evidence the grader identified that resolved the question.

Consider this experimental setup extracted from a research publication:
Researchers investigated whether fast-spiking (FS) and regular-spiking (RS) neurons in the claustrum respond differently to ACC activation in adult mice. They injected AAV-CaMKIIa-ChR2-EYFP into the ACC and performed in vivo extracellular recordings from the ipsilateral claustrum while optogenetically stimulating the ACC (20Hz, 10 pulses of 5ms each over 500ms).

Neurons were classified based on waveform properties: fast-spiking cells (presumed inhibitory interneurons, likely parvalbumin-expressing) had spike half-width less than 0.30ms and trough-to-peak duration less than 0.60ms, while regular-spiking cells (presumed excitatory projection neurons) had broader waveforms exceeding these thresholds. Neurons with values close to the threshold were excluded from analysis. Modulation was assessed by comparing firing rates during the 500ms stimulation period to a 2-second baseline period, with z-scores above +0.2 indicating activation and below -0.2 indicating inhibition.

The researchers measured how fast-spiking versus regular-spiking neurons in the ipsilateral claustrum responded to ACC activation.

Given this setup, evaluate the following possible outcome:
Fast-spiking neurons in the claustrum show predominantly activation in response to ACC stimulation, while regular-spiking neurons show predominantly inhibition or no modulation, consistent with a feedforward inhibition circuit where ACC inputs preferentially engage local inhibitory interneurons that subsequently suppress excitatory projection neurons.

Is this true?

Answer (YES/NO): YES